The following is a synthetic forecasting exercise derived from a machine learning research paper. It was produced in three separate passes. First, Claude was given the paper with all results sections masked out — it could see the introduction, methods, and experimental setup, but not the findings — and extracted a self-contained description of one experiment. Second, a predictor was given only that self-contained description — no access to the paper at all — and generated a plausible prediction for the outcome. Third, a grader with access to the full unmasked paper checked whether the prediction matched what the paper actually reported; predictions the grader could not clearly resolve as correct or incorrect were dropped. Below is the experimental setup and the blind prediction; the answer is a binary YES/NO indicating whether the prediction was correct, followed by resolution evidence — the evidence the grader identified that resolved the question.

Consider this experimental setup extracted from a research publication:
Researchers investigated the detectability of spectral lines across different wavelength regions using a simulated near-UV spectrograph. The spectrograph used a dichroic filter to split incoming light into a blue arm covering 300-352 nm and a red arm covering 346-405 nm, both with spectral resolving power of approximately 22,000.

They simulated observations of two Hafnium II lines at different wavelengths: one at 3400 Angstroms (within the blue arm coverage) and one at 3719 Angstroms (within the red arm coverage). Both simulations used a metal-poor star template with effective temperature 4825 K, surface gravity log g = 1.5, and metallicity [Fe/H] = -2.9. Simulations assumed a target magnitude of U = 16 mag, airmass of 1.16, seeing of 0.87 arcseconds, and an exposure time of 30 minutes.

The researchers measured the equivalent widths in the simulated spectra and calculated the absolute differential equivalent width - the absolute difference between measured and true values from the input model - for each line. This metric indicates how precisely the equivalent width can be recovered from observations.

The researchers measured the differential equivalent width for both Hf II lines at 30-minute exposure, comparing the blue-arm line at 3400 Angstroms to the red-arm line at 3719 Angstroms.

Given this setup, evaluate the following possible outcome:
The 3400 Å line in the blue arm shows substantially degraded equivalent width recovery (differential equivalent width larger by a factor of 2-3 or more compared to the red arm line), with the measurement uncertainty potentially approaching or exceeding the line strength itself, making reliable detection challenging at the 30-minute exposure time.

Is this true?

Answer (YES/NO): NO